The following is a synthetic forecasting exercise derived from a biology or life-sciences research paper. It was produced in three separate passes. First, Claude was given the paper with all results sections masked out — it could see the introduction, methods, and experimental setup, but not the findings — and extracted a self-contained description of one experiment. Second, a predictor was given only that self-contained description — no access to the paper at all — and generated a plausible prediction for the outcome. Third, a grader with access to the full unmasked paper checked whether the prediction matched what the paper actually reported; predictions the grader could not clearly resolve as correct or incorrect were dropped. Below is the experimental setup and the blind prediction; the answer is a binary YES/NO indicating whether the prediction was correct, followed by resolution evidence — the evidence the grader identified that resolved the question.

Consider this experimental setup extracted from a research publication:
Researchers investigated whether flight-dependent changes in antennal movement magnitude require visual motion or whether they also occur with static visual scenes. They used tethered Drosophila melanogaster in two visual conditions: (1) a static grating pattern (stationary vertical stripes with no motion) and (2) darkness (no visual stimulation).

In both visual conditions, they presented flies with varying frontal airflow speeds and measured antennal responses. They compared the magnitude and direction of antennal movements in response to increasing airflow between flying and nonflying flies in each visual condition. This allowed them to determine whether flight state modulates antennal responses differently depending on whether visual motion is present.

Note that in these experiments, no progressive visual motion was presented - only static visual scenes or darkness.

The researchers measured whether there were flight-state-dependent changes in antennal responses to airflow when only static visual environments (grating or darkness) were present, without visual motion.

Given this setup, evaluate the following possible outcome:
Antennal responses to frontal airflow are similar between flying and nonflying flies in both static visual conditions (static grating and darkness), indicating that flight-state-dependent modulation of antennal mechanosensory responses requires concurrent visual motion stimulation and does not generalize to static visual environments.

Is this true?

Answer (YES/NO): YES